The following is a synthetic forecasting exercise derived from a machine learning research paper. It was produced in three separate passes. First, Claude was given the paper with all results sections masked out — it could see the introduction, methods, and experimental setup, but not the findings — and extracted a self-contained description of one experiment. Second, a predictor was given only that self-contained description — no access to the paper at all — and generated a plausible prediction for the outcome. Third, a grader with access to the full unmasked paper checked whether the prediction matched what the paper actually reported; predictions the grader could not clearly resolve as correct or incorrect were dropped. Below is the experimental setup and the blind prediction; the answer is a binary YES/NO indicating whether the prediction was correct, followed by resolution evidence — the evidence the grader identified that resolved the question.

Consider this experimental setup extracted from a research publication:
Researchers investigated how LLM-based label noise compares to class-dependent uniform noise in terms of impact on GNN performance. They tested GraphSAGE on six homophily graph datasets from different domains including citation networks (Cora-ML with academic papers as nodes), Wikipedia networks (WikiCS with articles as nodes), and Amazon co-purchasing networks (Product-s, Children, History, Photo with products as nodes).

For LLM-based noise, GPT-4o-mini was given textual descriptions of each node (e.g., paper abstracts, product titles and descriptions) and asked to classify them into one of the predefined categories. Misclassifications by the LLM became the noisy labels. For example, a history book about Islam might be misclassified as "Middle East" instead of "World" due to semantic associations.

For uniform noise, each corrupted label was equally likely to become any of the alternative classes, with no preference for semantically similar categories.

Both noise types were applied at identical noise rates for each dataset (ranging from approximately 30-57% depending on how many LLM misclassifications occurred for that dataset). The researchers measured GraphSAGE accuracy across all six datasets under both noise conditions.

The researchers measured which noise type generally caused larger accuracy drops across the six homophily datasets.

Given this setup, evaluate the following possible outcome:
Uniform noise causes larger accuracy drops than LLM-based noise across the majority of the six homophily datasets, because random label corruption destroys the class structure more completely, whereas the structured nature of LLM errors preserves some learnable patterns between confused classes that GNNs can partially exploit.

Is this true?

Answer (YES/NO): NO